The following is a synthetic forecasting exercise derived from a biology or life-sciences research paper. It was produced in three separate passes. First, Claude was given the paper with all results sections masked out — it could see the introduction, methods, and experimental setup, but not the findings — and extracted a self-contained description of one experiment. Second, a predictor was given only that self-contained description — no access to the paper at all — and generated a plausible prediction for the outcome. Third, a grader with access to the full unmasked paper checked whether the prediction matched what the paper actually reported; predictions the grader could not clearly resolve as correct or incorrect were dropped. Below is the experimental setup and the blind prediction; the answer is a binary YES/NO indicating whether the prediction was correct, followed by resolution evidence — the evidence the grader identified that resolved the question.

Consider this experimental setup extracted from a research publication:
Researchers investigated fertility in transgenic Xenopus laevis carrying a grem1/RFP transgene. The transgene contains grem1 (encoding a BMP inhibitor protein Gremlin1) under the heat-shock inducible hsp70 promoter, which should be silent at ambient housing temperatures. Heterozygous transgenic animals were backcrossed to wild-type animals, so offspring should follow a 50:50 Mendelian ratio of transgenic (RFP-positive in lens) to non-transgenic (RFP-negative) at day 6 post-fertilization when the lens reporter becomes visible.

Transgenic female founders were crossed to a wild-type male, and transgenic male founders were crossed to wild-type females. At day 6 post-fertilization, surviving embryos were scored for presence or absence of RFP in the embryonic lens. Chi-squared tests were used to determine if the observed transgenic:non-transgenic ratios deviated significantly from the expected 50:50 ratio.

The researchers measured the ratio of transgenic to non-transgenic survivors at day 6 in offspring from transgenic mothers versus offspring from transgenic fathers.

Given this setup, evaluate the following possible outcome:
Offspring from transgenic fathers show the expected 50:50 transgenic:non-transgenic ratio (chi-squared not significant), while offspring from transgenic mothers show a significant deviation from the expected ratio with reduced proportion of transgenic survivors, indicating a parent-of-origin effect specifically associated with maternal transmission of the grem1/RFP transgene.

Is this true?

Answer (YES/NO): NO